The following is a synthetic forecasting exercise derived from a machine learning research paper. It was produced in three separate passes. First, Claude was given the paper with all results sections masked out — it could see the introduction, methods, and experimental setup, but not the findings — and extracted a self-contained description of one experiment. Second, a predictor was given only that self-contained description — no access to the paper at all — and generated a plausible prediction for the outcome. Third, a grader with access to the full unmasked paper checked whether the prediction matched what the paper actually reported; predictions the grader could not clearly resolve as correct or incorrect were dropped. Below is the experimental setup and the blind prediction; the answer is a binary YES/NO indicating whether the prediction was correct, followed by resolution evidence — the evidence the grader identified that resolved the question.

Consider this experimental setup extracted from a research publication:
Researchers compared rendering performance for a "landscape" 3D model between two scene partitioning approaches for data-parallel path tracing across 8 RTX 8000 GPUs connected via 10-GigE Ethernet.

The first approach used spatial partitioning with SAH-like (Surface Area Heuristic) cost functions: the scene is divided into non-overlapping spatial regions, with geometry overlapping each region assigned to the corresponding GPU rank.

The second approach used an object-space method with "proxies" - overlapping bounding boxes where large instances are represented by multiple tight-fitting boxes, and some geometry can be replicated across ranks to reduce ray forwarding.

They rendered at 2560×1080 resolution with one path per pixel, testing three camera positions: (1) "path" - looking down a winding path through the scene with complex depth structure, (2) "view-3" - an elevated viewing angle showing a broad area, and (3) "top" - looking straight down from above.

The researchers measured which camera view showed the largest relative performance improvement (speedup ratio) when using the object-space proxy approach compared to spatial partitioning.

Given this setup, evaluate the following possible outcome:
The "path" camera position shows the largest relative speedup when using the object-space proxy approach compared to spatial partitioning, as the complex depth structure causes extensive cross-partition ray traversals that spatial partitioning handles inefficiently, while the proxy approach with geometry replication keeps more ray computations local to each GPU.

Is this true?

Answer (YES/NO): NO